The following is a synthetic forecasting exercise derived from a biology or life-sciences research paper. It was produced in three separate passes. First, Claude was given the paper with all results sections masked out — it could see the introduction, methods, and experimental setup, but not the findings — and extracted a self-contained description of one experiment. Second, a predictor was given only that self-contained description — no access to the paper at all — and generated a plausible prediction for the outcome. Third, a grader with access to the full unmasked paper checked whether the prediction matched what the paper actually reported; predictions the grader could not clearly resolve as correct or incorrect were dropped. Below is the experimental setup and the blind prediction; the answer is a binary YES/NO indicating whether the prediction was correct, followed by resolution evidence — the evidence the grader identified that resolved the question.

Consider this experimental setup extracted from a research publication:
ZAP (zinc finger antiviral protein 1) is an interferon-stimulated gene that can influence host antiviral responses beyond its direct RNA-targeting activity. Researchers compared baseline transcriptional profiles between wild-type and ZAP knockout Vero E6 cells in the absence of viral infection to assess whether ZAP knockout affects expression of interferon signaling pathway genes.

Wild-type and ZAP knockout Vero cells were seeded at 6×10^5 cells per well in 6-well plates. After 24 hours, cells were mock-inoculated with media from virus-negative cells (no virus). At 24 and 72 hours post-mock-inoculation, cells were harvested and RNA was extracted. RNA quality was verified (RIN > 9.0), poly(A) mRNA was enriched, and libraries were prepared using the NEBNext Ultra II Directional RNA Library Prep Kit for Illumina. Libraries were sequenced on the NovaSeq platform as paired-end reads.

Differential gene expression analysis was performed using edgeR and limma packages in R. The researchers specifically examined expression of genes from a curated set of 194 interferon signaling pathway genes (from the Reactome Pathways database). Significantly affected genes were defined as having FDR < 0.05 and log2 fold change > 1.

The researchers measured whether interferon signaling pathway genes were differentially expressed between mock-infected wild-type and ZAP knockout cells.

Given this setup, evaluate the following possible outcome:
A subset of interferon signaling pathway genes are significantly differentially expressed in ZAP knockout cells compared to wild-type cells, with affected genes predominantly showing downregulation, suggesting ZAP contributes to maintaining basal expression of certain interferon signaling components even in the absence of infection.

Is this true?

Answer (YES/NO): YES